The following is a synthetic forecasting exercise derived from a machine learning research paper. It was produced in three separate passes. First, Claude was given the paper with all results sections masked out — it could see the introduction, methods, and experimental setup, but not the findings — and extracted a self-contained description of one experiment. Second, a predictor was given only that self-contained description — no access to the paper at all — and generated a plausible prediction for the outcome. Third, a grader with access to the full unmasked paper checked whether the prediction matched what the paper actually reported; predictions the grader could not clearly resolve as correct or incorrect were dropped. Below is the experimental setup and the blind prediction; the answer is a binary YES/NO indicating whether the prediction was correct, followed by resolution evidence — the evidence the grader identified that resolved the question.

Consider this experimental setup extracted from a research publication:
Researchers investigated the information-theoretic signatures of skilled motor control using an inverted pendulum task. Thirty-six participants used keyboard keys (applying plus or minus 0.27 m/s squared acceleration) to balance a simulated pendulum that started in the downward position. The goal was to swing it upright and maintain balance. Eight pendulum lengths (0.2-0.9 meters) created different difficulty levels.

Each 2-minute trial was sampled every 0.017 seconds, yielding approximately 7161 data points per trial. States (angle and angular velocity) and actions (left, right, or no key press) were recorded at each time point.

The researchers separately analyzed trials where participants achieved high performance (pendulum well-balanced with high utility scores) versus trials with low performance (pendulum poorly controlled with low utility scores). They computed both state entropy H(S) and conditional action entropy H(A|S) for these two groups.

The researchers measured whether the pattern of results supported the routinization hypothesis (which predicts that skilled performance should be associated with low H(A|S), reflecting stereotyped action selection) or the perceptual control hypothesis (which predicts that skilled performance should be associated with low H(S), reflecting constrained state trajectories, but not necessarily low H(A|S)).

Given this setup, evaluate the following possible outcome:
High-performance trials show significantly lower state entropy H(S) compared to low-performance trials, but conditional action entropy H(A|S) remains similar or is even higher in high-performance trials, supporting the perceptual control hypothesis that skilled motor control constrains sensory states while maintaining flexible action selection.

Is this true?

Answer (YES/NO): YES